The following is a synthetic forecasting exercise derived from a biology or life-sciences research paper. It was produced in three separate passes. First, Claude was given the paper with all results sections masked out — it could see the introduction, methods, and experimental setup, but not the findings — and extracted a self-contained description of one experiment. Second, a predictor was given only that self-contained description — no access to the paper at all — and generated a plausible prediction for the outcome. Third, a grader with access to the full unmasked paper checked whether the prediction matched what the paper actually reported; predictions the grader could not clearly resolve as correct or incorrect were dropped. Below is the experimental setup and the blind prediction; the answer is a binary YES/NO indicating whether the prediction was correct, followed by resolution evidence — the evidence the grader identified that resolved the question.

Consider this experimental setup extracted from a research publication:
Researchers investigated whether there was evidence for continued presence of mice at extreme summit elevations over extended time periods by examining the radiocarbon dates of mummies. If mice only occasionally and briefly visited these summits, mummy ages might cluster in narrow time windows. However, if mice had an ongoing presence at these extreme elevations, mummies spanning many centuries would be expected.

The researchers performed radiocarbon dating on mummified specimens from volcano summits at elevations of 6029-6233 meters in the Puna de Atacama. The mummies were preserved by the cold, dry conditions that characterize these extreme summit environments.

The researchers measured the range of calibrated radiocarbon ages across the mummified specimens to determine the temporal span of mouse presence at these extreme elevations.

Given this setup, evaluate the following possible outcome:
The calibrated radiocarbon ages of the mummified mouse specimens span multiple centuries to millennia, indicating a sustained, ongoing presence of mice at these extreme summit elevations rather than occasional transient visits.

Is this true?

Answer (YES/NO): NO